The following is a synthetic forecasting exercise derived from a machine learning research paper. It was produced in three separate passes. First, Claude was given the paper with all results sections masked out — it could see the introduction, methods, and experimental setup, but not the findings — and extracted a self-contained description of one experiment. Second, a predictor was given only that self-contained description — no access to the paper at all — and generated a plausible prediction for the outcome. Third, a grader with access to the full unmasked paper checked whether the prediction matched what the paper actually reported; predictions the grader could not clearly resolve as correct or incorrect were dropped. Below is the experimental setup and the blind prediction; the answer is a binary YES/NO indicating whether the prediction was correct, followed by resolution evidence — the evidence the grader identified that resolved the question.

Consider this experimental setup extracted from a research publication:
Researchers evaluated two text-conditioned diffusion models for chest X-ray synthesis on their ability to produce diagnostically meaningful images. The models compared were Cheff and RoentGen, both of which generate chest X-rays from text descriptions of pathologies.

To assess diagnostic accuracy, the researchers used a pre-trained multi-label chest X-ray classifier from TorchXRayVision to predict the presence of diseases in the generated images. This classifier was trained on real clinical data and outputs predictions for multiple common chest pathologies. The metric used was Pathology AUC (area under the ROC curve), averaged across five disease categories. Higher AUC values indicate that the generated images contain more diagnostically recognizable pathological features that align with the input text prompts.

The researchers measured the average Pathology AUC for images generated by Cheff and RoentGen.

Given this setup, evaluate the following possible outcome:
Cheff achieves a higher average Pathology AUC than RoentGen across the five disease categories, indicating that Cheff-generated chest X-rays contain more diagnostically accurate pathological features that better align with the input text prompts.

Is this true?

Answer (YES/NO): NO